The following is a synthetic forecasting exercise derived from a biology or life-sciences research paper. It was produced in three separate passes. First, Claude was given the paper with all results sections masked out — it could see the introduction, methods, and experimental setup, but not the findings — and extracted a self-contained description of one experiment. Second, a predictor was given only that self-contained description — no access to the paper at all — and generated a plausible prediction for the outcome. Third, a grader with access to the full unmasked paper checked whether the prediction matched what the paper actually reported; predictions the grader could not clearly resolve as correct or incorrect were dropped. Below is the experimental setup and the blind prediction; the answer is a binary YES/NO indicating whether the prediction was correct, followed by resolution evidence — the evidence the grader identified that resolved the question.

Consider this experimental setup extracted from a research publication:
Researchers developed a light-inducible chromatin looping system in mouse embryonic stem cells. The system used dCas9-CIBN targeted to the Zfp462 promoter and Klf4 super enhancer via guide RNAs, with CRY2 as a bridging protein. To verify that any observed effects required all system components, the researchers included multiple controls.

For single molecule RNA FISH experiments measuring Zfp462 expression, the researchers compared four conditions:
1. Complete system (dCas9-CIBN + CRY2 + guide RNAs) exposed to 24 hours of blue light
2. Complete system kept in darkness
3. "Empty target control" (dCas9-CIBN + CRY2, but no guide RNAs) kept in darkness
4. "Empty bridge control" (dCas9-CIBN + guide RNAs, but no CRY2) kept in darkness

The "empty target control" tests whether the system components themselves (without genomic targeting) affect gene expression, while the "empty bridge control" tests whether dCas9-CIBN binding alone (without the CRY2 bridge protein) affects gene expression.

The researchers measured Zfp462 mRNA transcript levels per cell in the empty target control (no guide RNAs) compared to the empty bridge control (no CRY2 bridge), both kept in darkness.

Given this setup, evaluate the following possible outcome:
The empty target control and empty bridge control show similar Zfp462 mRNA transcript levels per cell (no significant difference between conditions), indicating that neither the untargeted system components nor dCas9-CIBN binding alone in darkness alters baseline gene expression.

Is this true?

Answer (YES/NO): YES